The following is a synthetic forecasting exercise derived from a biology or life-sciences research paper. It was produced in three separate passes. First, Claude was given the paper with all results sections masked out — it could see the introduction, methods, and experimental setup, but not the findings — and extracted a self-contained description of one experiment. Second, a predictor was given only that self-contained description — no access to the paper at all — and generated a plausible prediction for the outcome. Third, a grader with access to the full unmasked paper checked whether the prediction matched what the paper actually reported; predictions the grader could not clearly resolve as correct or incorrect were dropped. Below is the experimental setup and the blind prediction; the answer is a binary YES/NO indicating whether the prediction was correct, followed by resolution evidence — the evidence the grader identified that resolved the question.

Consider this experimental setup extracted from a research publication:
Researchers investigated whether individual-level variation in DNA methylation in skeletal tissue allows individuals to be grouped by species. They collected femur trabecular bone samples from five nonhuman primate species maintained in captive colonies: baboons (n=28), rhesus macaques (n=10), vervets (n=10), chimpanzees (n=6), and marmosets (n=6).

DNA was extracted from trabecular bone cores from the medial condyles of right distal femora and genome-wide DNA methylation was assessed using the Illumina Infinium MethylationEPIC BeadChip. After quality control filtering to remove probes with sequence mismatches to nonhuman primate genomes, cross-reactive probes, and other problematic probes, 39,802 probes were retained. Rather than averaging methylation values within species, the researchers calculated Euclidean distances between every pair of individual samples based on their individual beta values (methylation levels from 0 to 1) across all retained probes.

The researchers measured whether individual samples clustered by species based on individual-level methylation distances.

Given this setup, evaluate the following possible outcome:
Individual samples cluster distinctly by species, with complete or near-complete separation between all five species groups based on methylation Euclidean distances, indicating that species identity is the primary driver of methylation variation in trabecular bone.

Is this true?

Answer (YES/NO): NO